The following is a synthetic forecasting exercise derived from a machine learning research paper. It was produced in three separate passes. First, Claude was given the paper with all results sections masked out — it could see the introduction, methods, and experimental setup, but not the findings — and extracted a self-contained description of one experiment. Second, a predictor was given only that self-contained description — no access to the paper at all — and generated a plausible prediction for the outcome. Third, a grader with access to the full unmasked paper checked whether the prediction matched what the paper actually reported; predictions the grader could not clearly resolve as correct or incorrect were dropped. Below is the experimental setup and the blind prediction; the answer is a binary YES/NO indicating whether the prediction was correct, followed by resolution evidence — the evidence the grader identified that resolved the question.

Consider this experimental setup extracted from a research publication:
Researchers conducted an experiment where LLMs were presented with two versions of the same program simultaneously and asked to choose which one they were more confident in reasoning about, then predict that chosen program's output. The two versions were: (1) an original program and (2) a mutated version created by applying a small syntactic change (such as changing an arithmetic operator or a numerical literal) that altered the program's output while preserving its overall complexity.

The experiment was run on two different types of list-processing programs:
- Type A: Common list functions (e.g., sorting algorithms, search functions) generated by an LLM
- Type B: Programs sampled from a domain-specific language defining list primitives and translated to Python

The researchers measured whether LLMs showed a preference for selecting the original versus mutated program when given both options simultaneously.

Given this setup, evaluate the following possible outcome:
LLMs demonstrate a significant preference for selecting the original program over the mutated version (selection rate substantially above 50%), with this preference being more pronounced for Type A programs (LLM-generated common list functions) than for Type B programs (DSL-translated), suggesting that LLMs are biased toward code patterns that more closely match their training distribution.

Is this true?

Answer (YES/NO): YES